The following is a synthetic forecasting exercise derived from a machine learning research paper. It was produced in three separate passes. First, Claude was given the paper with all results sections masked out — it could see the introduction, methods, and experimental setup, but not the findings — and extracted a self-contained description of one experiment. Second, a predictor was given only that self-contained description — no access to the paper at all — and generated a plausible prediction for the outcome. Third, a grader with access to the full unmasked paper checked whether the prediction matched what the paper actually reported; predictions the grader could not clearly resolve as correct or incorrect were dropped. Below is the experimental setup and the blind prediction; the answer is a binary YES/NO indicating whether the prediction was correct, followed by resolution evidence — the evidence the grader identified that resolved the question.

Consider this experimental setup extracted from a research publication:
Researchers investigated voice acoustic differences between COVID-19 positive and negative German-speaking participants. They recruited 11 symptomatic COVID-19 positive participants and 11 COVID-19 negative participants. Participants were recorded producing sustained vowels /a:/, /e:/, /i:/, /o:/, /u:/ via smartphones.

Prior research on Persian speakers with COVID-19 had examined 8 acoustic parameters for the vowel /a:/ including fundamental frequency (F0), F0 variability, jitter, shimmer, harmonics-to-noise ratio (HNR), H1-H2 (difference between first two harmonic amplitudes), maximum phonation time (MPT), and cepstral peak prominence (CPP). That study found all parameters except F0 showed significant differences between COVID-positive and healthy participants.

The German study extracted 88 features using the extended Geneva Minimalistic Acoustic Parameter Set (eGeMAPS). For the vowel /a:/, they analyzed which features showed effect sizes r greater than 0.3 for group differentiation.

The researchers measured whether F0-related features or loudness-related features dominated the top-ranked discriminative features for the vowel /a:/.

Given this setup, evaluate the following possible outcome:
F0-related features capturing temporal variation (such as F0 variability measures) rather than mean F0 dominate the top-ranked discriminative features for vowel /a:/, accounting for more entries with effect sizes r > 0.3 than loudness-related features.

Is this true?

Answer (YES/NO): NO